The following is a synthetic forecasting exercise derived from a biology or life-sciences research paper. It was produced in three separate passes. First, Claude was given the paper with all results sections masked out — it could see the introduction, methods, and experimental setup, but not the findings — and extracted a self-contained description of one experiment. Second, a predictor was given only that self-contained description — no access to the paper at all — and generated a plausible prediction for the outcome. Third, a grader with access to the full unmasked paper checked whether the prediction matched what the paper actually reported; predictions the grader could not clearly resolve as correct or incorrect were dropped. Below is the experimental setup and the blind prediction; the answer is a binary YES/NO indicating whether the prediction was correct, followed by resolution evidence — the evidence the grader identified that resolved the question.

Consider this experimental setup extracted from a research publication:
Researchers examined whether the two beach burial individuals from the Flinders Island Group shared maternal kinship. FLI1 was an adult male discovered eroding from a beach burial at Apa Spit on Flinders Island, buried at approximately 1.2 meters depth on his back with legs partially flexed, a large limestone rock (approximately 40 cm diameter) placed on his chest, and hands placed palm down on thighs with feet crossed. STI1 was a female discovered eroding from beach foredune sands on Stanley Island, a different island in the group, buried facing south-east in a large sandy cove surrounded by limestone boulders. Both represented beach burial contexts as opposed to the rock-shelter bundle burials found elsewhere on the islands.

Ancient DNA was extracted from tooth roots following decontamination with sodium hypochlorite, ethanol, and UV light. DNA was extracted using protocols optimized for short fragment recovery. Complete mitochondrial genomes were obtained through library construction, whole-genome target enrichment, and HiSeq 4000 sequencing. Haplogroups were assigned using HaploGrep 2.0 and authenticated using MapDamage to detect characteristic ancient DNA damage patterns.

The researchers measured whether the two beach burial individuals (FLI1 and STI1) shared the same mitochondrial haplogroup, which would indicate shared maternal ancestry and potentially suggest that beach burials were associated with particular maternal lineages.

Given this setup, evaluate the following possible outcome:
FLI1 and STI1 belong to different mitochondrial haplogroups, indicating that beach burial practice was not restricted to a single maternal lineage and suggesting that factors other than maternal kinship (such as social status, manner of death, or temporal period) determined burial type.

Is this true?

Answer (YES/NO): YES